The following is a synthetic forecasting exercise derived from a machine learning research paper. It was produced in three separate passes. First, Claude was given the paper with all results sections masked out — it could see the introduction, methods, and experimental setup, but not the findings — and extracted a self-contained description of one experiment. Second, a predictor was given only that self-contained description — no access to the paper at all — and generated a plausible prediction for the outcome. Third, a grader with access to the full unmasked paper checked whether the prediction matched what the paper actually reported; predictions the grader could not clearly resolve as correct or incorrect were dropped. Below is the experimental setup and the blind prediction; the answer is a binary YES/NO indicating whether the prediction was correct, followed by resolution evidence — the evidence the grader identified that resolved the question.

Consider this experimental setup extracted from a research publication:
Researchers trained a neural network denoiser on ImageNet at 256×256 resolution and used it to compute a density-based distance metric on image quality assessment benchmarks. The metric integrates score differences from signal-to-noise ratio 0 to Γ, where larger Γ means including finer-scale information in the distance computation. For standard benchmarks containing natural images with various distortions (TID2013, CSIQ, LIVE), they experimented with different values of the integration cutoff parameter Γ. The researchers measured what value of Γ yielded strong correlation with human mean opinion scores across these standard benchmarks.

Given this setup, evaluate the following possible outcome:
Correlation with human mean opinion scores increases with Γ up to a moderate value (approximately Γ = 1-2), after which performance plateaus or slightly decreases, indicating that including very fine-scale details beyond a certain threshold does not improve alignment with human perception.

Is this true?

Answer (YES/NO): NO